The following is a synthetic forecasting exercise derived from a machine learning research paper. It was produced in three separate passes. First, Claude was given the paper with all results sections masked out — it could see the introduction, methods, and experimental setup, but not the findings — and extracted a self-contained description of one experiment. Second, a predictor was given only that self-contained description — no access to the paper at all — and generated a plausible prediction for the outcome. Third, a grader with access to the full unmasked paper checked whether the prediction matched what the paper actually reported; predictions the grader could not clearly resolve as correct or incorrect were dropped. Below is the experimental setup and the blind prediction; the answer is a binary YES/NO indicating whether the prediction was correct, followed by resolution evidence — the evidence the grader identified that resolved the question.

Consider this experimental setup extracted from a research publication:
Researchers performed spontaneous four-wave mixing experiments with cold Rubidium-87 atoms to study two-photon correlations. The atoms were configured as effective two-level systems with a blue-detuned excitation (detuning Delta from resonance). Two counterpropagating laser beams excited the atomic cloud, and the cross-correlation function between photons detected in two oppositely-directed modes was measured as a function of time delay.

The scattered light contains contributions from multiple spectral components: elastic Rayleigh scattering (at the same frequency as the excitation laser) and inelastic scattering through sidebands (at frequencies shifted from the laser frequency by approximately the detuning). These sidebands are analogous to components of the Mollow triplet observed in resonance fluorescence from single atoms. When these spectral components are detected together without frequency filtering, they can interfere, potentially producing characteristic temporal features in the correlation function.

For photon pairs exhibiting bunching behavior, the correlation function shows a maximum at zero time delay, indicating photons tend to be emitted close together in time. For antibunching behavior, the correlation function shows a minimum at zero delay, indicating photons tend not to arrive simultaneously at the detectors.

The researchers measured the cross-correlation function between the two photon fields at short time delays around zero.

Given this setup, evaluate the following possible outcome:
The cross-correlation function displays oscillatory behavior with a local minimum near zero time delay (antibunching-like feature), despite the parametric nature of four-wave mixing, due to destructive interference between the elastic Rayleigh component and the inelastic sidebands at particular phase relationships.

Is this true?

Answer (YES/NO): YES